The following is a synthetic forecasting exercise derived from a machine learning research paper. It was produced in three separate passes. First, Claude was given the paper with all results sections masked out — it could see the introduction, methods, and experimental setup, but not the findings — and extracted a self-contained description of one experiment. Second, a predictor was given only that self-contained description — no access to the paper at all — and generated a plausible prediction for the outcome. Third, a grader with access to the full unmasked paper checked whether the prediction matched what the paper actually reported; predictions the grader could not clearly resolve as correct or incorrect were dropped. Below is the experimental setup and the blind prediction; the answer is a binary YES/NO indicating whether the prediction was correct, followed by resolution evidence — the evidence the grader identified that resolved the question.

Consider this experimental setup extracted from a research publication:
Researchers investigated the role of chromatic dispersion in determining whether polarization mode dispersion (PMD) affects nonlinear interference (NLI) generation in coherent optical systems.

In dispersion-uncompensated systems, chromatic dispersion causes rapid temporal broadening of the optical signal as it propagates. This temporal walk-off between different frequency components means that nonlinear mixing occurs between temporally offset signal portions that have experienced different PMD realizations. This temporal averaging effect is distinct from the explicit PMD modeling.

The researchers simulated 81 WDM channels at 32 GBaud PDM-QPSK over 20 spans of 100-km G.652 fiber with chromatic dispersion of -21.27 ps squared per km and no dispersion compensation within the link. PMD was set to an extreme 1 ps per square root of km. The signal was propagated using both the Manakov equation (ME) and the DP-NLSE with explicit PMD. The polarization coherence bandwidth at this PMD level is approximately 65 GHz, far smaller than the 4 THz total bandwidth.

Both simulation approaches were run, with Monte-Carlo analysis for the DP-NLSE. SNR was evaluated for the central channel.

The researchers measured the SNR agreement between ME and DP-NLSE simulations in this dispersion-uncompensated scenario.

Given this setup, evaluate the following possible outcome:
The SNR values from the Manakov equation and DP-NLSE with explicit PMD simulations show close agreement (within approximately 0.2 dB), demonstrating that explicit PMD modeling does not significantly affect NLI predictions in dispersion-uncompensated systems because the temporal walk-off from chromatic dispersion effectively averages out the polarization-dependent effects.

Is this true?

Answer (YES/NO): YES